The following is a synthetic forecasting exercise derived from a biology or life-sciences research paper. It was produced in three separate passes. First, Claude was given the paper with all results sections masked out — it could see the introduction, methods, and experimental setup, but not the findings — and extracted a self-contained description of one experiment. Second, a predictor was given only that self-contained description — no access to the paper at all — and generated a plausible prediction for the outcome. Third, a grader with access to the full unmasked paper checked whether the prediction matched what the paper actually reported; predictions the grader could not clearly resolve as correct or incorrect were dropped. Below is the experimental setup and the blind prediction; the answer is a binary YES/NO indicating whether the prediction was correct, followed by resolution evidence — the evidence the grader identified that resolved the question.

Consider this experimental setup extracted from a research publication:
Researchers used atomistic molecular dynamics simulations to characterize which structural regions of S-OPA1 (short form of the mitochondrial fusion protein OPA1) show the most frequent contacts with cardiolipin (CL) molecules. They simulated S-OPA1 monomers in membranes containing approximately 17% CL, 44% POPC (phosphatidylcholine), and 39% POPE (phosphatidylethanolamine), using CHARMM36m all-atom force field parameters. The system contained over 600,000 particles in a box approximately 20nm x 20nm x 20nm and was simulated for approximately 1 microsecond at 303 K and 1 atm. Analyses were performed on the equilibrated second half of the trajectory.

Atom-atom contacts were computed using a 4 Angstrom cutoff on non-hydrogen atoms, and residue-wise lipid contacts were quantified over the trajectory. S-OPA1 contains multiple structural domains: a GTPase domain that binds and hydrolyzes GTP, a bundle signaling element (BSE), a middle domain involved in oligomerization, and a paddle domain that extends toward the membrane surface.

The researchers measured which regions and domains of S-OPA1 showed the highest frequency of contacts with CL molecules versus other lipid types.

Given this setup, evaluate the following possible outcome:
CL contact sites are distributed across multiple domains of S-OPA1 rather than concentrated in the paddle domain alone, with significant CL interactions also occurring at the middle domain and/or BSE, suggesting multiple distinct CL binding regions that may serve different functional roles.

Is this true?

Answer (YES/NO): NO